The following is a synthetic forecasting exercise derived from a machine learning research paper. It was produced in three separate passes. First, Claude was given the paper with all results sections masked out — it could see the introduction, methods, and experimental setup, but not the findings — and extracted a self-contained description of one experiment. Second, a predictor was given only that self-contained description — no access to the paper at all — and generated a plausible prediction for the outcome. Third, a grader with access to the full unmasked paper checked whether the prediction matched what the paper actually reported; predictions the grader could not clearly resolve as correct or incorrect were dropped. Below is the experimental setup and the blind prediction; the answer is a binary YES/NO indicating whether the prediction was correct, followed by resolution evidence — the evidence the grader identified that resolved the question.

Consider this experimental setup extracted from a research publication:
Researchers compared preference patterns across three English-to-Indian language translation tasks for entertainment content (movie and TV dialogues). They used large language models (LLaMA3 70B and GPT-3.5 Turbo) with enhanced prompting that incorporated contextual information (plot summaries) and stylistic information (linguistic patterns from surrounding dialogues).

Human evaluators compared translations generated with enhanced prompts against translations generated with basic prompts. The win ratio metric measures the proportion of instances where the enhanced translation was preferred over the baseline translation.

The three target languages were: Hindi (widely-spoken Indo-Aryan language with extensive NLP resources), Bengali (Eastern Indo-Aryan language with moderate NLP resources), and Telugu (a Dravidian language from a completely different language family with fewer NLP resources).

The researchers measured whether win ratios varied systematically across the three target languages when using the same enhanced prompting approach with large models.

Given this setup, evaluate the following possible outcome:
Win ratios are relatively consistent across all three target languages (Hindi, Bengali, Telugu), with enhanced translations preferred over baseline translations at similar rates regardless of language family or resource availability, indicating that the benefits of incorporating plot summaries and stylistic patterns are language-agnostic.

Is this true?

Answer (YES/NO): NO